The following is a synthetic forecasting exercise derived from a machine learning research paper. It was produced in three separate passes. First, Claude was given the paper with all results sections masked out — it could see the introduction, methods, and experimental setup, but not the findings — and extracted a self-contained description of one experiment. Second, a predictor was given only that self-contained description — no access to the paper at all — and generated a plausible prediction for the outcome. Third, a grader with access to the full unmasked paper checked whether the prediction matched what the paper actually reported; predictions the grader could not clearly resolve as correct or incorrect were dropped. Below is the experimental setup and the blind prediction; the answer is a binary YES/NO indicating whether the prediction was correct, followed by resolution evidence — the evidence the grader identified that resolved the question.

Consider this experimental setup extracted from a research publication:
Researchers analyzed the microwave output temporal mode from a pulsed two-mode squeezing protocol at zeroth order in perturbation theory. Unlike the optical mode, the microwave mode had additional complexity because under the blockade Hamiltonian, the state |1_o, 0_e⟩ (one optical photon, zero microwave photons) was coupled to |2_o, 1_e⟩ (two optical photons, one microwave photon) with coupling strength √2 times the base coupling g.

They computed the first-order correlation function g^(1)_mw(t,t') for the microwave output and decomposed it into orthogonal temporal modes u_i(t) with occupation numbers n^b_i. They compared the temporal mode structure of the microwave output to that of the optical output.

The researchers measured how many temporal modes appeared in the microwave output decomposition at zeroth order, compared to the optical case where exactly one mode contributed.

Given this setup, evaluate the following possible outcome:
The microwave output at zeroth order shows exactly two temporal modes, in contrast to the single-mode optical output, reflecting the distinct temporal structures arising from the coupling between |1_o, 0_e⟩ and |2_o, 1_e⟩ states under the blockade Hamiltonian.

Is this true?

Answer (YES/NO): YES